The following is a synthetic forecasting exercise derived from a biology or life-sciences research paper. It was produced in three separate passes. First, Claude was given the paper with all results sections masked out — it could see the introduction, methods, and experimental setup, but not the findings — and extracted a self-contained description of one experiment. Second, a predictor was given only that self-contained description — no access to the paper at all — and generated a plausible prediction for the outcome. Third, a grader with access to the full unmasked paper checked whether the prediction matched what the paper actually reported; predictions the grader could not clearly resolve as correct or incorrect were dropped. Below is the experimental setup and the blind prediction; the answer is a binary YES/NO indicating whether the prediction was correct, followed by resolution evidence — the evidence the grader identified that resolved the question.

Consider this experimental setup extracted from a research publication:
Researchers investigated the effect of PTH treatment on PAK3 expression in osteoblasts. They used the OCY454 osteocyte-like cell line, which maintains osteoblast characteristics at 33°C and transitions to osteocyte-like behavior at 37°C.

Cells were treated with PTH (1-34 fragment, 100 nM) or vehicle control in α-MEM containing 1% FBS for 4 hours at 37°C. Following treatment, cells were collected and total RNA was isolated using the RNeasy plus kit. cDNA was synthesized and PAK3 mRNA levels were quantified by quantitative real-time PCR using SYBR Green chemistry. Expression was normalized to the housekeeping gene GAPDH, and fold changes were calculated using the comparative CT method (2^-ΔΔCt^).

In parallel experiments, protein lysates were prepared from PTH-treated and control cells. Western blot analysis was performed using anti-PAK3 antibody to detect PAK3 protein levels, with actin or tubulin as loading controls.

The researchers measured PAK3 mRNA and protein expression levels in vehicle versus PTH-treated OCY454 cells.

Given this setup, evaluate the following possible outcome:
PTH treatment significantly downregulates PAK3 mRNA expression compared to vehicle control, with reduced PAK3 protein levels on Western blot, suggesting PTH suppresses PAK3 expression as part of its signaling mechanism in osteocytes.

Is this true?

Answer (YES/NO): YES